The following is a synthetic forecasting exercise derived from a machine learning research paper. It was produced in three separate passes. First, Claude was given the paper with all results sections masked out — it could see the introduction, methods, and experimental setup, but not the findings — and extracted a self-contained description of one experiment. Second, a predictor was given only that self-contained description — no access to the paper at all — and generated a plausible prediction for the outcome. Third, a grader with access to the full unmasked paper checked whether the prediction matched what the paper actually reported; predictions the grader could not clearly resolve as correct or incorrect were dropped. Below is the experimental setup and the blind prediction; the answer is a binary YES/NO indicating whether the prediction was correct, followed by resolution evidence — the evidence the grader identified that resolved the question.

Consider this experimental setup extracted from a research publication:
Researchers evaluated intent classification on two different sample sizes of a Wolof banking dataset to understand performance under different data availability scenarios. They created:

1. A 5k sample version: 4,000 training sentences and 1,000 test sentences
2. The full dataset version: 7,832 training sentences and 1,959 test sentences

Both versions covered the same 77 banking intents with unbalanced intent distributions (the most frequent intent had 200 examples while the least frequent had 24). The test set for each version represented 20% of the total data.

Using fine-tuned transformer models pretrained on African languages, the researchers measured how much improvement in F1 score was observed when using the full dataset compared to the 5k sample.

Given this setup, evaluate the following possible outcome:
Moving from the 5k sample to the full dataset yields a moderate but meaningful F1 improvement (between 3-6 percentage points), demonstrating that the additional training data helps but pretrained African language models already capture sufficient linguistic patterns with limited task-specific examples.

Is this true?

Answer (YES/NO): NO